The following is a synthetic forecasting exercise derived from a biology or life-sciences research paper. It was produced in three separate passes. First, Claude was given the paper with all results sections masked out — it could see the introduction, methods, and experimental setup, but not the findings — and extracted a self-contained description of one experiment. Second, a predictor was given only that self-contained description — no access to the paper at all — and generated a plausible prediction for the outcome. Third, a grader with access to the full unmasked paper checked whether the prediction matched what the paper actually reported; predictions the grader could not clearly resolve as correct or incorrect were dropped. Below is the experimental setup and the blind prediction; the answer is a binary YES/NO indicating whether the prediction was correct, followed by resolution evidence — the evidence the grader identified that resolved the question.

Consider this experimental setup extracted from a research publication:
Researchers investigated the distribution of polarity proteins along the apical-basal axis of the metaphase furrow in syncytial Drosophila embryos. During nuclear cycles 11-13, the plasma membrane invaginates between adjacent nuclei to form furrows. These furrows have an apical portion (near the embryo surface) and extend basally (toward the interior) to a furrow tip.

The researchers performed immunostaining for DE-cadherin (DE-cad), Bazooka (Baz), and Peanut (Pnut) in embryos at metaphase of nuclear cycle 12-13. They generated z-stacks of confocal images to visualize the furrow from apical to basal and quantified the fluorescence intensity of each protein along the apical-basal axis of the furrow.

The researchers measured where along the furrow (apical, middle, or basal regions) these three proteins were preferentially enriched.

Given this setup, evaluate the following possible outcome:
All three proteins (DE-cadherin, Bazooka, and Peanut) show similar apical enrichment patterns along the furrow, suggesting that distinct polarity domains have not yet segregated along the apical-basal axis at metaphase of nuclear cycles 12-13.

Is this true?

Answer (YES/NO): NO